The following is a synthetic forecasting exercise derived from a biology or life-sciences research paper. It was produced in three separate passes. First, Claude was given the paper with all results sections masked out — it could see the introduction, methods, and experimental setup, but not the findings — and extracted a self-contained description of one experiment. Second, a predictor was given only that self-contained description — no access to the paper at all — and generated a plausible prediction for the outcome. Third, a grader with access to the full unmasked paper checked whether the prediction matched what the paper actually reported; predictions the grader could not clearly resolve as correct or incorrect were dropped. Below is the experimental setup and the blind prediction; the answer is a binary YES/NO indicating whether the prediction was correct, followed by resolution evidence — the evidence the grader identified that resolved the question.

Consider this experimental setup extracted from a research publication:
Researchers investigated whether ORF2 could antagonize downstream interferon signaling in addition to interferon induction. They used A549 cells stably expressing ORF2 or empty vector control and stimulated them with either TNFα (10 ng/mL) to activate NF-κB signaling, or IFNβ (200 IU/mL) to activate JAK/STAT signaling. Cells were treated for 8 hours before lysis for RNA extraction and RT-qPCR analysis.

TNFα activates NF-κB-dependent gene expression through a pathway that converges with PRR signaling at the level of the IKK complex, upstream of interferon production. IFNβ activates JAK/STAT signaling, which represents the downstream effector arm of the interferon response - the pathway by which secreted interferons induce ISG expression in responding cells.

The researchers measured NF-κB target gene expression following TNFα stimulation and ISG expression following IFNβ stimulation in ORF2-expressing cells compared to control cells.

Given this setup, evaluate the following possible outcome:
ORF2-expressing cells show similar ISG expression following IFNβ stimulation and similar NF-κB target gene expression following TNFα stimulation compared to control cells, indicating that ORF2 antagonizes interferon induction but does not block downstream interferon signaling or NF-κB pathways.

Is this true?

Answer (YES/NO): NO